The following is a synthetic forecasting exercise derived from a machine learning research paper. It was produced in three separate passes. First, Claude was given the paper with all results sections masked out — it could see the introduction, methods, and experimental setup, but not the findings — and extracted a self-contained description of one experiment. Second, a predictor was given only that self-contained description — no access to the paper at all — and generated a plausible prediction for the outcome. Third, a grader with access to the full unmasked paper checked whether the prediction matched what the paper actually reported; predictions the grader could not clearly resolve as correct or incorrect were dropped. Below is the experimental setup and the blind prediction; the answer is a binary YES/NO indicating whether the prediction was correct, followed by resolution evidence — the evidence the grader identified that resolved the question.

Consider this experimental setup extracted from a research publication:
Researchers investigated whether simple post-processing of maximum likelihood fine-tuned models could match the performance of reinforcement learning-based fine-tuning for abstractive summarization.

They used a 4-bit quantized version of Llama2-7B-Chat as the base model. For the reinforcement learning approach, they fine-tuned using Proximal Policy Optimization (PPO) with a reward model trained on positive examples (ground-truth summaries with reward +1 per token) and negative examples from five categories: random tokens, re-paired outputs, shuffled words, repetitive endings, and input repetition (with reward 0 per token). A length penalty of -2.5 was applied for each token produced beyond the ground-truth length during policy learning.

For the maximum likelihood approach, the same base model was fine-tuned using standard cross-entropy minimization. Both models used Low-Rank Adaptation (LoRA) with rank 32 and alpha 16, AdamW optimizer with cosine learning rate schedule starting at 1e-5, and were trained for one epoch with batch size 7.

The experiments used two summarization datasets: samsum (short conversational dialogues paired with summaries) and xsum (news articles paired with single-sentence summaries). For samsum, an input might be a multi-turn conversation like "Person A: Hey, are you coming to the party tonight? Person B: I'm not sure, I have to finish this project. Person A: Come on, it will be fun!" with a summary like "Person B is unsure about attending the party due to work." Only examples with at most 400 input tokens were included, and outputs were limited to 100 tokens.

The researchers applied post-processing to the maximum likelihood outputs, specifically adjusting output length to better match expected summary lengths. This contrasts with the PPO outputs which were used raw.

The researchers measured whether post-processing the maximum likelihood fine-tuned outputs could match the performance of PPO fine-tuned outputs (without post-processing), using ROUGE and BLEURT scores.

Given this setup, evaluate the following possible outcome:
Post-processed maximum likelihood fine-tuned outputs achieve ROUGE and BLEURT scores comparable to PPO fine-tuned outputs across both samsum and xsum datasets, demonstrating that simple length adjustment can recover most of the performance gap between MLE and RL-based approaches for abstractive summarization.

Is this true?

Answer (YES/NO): YES